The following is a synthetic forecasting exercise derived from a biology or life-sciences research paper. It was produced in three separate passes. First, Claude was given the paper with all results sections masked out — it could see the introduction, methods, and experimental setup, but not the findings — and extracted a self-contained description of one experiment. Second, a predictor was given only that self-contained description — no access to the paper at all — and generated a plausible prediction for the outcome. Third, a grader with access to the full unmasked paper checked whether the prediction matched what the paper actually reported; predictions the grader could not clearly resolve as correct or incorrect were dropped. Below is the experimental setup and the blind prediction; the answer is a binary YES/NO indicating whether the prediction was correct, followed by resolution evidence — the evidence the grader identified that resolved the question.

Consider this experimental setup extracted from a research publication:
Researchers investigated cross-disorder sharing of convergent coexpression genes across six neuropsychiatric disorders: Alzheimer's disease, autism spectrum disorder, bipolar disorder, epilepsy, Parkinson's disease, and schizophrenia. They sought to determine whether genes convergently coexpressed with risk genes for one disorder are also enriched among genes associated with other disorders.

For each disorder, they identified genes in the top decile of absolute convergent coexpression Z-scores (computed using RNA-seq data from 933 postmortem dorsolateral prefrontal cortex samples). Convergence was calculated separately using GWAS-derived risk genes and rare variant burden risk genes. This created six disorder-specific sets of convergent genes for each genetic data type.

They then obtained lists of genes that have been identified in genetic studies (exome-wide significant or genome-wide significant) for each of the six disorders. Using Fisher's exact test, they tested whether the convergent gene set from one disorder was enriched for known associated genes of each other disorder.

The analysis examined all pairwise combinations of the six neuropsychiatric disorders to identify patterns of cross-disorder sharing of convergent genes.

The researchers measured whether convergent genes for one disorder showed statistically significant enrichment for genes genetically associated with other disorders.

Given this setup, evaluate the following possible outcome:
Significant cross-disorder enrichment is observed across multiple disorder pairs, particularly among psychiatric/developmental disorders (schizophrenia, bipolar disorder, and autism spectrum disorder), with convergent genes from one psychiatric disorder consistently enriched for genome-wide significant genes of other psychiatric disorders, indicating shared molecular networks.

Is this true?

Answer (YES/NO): NO